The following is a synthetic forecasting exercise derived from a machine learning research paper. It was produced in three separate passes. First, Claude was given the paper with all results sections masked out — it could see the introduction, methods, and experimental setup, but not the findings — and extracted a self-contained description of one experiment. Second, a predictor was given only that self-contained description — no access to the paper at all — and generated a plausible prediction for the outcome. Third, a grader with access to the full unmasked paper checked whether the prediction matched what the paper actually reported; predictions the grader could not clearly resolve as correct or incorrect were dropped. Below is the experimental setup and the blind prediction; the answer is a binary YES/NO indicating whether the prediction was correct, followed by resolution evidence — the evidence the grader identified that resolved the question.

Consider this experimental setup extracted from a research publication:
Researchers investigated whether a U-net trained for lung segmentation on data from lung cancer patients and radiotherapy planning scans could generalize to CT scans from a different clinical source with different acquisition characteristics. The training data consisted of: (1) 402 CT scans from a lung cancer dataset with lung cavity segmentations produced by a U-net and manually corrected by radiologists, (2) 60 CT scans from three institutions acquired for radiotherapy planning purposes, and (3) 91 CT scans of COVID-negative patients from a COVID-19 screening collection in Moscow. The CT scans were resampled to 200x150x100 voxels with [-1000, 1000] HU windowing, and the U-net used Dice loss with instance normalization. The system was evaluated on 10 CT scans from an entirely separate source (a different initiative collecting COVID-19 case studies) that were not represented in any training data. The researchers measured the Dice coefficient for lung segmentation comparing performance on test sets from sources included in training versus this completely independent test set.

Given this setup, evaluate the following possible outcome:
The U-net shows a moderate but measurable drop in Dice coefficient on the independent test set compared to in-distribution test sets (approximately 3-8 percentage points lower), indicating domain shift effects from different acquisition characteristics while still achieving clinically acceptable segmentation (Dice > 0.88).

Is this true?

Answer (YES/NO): NO